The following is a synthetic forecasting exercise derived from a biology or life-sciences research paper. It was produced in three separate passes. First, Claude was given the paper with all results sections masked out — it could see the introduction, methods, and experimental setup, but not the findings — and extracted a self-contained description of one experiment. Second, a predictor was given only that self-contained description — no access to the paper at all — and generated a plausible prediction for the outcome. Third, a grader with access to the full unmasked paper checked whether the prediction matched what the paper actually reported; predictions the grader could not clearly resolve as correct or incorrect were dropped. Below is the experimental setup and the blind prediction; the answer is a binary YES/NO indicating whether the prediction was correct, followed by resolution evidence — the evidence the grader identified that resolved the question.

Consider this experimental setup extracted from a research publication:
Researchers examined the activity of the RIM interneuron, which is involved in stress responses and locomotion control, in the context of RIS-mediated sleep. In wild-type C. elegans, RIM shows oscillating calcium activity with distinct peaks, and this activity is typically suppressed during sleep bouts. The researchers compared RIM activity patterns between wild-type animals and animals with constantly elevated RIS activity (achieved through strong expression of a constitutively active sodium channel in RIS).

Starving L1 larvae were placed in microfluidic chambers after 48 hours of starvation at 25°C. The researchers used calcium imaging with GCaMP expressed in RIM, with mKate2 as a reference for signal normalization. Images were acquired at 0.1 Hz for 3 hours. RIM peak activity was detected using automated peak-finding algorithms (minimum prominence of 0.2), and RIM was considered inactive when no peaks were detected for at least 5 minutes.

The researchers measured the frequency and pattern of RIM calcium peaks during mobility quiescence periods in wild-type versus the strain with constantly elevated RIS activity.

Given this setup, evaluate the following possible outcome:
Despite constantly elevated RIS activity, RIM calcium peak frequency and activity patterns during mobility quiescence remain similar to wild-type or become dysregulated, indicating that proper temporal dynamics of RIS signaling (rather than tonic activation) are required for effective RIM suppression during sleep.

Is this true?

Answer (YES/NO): YES